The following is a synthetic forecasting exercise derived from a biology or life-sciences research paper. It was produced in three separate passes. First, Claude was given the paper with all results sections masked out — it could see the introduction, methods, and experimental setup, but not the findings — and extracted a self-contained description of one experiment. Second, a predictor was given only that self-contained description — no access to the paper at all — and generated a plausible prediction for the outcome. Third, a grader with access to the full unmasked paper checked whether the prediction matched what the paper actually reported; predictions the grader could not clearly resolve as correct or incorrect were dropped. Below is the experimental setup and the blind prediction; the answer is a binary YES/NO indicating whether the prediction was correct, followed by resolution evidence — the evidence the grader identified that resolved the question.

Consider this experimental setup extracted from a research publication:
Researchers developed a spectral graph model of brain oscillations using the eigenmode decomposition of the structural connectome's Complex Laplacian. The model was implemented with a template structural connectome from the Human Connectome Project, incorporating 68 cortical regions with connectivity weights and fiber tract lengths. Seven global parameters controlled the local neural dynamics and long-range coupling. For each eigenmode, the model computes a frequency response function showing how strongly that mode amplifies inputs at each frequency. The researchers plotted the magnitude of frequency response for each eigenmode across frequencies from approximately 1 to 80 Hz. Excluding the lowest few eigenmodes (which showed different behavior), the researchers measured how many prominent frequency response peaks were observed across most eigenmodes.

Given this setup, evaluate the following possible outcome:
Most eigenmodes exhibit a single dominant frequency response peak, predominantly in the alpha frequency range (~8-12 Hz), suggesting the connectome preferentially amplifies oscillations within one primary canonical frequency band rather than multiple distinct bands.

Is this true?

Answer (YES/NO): NO